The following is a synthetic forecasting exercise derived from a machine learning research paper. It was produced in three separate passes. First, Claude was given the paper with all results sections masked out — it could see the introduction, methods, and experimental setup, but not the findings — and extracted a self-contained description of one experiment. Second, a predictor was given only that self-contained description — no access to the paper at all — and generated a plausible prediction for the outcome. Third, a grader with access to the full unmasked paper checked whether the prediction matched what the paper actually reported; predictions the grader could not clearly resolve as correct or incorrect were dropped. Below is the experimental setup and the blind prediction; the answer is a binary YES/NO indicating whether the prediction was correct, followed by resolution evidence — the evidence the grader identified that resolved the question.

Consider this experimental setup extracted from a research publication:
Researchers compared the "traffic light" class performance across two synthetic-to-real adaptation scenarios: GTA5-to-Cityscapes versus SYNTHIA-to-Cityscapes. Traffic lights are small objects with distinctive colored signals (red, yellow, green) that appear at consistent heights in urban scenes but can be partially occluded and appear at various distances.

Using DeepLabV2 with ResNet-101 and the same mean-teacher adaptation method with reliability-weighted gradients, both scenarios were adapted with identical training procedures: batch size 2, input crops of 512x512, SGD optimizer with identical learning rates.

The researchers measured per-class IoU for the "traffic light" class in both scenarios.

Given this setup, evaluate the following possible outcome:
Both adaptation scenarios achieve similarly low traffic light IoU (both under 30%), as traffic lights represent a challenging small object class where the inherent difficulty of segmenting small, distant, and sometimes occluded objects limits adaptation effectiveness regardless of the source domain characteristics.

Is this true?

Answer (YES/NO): NO